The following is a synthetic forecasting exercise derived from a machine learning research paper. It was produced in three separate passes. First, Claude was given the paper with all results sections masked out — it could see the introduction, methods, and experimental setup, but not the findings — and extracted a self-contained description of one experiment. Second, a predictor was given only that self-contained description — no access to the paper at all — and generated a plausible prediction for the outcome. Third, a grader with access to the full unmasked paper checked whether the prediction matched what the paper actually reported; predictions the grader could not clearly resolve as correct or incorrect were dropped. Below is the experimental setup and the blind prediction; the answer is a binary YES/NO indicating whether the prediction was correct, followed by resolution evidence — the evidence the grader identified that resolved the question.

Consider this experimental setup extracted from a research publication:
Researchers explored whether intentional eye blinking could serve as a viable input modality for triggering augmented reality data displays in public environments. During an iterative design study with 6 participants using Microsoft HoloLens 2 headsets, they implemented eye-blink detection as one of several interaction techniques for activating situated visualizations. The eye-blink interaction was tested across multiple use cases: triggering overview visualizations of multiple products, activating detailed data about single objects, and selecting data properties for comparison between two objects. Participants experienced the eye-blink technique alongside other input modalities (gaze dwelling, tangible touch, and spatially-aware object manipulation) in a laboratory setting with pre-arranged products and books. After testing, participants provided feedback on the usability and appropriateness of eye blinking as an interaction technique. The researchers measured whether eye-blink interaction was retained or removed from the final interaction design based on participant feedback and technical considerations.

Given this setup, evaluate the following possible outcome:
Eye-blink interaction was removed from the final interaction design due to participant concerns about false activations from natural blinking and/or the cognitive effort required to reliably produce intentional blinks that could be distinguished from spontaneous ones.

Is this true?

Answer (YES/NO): YES